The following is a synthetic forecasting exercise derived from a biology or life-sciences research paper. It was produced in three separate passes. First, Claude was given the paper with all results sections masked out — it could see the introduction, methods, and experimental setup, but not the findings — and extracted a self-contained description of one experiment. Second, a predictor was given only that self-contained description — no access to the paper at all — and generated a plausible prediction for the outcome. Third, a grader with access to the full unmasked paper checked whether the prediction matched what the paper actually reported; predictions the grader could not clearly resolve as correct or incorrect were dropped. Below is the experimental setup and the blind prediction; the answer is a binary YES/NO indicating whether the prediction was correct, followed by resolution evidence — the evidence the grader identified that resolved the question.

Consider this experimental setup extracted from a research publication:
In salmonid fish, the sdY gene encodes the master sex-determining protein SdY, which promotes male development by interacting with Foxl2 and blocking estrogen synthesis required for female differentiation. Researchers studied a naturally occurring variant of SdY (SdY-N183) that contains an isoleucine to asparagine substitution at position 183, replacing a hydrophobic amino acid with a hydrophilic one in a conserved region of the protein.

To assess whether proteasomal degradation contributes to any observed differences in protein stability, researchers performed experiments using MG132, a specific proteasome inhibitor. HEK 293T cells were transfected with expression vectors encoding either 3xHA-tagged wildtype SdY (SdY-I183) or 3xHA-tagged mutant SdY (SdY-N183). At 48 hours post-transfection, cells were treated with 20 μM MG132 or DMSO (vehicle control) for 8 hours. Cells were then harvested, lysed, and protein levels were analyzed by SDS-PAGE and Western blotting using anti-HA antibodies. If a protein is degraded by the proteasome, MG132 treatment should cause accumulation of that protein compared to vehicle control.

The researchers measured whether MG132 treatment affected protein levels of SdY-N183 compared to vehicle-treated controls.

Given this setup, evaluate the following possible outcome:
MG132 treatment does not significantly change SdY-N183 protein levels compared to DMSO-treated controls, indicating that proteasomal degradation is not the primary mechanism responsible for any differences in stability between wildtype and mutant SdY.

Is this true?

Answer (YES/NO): NO